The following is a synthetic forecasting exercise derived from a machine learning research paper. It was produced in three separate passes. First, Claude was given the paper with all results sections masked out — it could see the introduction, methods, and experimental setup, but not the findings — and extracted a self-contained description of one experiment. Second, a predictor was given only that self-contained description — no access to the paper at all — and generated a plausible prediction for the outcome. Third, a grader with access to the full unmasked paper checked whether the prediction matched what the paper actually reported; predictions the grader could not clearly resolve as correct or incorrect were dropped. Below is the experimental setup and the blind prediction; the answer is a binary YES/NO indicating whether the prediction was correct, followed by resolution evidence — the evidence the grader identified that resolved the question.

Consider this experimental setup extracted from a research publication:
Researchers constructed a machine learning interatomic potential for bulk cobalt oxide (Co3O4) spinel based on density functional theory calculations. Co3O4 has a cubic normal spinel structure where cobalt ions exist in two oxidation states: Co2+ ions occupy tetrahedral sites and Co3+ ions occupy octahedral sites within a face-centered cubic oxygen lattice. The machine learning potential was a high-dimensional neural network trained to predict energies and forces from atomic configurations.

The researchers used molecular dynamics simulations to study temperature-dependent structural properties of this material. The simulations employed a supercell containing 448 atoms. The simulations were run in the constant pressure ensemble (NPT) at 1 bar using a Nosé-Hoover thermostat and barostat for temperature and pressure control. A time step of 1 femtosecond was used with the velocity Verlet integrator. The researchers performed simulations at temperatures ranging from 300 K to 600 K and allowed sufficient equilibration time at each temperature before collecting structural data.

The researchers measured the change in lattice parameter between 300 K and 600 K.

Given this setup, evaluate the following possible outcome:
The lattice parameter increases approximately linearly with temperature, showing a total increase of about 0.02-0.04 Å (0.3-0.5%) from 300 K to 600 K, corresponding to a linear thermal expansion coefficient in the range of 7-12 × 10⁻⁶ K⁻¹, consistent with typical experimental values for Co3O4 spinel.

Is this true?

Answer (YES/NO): YES